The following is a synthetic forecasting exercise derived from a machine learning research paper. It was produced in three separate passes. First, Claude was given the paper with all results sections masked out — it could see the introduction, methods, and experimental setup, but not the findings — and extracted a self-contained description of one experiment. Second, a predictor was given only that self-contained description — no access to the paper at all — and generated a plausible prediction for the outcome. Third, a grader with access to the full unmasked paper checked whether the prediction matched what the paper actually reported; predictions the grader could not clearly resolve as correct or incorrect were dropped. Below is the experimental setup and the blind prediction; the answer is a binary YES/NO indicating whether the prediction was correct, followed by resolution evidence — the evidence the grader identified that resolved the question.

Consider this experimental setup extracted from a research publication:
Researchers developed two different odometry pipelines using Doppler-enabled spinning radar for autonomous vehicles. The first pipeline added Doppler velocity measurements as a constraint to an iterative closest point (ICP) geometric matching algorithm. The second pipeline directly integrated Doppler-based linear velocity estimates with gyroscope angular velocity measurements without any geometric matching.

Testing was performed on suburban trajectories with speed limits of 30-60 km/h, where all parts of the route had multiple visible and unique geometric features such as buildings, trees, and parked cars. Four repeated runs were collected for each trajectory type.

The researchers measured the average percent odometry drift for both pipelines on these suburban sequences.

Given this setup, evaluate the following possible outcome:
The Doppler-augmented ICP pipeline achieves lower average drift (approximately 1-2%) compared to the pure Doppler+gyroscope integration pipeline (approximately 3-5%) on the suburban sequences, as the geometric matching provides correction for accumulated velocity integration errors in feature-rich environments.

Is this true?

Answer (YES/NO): NO